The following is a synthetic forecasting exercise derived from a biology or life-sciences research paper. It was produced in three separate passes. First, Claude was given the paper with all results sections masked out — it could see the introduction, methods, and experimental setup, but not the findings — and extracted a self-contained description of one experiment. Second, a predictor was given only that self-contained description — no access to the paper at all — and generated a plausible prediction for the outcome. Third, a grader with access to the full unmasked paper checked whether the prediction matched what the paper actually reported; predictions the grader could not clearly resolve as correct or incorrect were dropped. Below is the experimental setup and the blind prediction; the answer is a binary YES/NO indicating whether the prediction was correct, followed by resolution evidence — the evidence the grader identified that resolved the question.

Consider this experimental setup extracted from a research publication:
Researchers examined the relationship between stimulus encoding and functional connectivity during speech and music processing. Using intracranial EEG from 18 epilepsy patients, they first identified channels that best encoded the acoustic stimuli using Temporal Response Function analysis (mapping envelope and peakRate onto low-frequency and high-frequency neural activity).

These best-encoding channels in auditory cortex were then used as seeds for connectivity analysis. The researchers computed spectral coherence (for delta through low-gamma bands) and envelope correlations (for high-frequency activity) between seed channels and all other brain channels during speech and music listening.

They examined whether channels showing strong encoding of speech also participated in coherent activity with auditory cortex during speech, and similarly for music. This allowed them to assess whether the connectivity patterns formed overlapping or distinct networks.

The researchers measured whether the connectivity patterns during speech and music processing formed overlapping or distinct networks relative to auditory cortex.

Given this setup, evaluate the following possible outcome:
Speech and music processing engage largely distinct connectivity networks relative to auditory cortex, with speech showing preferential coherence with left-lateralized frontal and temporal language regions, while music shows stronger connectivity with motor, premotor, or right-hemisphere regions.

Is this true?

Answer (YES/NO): NO